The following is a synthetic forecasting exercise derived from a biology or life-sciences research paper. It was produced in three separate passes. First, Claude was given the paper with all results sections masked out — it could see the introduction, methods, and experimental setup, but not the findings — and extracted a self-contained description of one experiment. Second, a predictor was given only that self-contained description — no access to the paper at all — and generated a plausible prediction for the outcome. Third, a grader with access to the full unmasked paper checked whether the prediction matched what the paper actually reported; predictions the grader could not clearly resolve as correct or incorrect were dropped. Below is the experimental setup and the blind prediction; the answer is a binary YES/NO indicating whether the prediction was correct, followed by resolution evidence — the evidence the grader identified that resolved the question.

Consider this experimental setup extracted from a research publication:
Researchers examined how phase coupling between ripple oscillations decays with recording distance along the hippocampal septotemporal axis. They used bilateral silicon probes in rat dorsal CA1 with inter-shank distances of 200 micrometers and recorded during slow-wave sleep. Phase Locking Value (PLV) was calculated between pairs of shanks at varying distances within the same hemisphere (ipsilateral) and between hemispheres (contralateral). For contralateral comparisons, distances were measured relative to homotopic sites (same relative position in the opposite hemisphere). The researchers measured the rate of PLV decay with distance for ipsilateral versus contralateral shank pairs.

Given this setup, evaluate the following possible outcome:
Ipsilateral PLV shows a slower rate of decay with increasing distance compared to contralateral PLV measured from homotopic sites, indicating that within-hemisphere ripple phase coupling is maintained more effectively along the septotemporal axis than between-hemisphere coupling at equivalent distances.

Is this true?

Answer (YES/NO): NO